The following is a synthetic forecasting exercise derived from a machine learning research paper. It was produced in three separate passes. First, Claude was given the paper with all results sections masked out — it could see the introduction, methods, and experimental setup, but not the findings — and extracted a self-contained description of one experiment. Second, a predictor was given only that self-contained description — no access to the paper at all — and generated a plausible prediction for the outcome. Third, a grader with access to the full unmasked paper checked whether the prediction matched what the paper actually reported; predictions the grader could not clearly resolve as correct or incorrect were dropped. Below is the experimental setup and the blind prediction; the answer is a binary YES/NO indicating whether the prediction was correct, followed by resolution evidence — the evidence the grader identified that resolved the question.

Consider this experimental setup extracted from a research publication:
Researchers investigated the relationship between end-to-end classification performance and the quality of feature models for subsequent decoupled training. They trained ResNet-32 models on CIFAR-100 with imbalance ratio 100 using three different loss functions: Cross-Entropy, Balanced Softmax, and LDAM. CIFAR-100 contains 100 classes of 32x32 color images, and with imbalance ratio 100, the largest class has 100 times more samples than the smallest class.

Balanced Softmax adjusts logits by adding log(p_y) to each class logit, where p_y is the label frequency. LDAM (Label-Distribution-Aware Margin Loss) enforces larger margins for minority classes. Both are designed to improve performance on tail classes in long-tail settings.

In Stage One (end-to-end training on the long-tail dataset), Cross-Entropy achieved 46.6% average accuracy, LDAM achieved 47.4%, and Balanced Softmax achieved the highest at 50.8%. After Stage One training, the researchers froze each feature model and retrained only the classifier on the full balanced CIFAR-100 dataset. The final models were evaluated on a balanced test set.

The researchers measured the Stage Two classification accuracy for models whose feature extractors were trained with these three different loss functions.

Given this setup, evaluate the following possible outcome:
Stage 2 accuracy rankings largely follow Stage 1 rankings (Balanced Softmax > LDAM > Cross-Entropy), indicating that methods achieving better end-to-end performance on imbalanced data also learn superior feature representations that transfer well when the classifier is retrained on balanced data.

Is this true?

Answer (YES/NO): NO